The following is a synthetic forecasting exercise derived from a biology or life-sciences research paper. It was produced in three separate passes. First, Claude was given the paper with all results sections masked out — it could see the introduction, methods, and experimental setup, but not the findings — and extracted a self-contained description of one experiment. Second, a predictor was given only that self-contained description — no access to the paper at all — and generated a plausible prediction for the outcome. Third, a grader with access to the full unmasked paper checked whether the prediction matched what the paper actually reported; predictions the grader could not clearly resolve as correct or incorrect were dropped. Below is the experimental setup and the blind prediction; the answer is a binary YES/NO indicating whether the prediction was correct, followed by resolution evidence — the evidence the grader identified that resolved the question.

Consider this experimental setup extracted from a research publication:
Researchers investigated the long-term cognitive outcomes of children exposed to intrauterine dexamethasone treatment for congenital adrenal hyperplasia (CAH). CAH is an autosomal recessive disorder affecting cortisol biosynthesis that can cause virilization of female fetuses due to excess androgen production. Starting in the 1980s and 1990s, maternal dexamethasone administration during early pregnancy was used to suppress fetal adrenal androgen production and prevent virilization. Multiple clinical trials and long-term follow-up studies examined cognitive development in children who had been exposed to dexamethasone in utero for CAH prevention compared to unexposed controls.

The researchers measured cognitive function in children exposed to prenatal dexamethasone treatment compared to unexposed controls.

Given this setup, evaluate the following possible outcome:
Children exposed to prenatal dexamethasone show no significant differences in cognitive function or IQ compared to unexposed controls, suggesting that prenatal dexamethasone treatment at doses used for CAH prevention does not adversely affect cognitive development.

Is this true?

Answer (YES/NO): NO